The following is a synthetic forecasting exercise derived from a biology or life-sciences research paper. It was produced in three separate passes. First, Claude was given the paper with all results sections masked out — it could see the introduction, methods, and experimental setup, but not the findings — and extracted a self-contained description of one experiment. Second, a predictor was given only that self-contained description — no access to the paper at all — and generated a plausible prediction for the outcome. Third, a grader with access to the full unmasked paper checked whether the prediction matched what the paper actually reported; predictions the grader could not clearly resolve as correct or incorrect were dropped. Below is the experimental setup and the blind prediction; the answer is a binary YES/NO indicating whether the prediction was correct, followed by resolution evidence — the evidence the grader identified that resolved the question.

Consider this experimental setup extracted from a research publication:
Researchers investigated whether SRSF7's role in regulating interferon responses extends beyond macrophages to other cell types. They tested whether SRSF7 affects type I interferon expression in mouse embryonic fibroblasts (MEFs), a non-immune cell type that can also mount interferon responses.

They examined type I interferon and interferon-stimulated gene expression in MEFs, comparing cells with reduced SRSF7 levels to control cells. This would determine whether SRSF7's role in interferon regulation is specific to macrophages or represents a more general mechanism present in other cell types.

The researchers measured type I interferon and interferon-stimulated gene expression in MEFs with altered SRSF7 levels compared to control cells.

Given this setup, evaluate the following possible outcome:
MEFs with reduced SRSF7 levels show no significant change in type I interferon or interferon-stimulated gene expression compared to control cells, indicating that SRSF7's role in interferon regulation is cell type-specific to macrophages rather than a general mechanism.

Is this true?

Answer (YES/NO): NO